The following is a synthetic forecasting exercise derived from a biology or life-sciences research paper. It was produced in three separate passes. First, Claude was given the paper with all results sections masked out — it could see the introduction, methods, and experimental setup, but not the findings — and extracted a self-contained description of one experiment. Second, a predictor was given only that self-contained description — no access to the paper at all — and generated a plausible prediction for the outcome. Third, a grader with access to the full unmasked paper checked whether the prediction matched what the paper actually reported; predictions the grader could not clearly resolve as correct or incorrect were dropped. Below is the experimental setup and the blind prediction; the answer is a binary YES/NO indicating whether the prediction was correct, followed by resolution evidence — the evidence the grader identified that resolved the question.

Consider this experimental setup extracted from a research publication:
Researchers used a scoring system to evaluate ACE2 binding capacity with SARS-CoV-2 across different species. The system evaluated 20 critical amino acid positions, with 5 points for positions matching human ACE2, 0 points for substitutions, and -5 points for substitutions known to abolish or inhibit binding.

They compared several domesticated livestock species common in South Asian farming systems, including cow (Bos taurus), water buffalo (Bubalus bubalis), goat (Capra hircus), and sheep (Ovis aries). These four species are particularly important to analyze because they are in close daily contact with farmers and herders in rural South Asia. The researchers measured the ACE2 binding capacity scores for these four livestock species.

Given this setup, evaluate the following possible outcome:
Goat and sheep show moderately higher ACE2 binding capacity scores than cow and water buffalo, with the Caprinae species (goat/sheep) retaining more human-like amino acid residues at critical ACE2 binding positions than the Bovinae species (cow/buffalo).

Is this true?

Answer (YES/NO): NO